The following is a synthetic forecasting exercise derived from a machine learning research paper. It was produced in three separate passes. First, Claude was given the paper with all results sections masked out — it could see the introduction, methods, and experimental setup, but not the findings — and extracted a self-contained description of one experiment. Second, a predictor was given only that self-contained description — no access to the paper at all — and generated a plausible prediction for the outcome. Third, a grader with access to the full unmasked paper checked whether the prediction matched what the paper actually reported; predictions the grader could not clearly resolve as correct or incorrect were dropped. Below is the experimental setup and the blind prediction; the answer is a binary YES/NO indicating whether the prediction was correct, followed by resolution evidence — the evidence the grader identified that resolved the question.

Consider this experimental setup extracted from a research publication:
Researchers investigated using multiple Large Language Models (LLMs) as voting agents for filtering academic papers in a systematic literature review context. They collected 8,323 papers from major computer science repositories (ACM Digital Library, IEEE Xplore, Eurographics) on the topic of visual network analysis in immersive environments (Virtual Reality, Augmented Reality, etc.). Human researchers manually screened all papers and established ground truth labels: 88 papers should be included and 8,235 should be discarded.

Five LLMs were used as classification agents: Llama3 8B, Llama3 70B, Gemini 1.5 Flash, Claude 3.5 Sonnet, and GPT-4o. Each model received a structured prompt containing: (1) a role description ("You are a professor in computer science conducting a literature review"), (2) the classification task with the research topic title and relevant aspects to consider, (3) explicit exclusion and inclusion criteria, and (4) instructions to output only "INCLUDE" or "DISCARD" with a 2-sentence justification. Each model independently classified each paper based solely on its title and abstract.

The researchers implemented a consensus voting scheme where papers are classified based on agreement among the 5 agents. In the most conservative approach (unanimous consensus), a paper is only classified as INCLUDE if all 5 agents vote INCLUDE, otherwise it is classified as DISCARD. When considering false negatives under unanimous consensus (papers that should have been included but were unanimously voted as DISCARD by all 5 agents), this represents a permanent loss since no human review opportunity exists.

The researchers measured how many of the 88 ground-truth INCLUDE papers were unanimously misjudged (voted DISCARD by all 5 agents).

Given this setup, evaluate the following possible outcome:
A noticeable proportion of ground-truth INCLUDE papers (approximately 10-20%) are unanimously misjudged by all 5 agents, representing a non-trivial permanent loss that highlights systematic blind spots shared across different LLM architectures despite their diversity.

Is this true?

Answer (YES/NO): NO